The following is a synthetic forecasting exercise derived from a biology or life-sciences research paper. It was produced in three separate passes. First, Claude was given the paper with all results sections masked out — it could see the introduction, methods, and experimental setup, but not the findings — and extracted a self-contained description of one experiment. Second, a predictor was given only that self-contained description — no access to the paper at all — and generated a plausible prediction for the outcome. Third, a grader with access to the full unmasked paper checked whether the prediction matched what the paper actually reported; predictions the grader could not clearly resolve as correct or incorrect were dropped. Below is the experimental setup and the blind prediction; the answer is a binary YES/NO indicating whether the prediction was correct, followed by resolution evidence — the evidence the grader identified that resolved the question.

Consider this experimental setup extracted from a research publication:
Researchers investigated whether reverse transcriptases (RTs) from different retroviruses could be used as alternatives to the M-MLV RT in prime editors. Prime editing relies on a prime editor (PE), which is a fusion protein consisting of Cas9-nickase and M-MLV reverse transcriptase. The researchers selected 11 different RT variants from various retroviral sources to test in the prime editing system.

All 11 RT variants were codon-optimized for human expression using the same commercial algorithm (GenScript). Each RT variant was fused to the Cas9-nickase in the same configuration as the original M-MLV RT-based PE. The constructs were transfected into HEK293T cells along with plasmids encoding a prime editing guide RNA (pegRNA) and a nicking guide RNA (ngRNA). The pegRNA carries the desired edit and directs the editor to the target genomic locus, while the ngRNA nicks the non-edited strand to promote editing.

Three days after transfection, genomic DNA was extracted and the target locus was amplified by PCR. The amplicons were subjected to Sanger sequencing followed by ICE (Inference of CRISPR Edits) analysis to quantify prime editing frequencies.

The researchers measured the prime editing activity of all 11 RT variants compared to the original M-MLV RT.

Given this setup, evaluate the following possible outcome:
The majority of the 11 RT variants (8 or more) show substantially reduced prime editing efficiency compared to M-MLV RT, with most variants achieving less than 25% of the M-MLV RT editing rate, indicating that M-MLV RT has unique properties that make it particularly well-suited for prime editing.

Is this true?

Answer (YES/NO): YES